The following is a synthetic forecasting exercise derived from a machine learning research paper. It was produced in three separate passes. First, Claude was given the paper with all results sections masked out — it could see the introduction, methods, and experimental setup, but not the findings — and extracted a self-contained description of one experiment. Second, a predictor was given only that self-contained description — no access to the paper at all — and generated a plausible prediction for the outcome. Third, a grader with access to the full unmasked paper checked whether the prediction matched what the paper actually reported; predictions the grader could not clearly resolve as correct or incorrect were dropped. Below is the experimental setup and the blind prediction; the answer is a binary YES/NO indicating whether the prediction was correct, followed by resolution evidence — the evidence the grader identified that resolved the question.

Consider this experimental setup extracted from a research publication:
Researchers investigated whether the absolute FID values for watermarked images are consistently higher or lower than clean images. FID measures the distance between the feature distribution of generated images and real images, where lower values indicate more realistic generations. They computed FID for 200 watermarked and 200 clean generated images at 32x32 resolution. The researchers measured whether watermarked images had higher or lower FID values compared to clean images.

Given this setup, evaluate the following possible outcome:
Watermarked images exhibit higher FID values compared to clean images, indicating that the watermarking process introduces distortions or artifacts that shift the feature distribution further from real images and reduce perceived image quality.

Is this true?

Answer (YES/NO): NO